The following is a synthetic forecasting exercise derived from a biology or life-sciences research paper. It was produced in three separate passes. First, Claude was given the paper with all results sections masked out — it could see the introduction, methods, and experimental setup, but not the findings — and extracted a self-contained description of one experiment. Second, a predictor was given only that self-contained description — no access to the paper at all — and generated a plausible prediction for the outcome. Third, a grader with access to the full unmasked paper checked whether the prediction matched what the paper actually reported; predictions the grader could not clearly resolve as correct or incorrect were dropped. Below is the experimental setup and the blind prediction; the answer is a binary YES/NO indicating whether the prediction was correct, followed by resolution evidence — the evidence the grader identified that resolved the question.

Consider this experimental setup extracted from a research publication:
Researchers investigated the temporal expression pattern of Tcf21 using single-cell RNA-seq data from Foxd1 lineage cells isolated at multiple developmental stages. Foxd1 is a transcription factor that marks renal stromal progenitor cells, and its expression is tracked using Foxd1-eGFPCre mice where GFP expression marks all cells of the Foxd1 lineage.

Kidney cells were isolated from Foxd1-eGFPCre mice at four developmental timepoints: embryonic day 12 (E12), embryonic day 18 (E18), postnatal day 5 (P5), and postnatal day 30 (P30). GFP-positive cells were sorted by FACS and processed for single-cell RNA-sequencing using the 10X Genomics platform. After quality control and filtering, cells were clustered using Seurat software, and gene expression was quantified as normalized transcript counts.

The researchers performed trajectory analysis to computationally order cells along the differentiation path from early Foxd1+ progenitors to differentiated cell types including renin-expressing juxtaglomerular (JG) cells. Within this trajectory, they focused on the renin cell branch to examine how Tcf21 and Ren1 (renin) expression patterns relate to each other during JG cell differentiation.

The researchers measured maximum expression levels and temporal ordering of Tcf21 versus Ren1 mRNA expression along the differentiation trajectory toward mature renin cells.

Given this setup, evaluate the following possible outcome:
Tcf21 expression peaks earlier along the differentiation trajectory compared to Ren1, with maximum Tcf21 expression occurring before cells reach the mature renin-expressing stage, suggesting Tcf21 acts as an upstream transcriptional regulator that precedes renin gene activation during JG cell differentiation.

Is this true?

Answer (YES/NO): YES